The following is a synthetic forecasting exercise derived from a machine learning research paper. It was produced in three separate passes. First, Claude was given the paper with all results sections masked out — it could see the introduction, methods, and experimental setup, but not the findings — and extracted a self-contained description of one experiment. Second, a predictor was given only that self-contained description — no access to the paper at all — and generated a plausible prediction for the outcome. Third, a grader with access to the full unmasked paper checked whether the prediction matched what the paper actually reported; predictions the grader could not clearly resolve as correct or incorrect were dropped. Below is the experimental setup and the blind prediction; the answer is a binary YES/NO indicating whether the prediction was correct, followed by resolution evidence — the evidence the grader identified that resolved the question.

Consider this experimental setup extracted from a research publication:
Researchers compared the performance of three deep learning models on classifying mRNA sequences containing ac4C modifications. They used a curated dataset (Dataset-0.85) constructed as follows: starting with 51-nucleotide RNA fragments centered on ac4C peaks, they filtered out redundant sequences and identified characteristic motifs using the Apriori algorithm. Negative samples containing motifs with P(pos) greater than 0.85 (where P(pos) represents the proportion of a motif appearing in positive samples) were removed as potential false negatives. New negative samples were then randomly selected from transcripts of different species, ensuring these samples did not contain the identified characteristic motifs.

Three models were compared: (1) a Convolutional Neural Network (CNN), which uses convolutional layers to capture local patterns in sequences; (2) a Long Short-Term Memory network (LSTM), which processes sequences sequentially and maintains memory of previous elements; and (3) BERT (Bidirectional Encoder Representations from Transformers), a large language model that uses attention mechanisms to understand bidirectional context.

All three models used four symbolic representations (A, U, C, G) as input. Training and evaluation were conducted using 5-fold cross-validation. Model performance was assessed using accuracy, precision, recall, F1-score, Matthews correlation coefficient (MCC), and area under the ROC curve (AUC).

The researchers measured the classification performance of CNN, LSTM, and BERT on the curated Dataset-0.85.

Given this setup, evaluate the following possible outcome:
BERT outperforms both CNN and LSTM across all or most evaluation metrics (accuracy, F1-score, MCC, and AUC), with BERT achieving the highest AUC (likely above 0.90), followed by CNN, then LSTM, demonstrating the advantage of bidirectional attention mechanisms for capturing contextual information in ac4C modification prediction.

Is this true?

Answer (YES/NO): NO